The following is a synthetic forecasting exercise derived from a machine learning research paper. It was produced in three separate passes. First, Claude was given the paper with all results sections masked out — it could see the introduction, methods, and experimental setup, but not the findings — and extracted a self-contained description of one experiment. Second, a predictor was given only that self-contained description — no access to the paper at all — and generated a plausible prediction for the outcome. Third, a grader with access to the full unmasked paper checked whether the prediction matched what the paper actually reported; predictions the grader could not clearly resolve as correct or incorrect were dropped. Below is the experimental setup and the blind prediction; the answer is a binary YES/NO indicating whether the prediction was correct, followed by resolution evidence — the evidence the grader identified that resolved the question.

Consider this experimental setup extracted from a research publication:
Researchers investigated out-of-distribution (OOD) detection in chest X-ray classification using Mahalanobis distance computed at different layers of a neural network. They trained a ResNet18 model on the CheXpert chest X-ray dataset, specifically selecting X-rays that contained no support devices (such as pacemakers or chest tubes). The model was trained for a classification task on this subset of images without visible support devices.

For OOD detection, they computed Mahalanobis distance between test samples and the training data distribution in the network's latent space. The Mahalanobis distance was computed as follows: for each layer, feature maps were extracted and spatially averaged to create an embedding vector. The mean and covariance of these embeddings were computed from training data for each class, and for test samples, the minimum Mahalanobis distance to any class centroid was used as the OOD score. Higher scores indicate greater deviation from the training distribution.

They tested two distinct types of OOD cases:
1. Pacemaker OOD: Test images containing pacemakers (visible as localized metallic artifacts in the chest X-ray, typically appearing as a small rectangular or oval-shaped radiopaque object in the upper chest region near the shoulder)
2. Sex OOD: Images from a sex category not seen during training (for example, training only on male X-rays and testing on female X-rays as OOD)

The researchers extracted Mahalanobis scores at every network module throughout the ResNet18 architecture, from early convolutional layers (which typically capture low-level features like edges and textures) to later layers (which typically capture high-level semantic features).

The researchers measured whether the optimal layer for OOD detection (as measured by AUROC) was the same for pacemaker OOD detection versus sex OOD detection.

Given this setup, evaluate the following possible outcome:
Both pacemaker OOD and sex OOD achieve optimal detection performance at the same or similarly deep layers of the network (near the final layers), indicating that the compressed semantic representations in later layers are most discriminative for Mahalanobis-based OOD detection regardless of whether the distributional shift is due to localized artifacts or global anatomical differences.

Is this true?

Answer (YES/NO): NO